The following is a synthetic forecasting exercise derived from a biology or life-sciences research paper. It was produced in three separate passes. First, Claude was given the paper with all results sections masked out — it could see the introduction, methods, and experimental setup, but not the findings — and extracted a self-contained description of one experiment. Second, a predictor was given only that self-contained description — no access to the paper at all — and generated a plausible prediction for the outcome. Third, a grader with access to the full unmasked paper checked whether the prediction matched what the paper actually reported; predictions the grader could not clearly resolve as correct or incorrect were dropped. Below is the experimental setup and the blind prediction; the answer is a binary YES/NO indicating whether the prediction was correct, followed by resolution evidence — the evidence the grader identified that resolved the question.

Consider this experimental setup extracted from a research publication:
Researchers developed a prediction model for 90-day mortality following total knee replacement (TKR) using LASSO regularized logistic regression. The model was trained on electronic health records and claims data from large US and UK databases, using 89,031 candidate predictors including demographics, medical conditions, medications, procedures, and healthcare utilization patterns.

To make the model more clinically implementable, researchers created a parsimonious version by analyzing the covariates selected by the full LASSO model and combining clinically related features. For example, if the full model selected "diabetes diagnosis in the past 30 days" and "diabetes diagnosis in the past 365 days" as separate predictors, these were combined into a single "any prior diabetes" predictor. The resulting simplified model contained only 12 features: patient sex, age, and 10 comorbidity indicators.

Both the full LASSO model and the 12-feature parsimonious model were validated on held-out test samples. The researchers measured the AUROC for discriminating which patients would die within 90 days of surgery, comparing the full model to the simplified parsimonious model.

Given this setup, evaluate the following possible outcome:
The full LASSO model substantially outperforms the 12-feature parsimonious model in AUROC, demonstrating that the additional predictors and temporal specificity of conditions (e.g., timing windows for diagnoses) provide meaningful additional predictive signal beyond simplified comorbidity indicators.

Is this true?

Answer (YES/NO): NO